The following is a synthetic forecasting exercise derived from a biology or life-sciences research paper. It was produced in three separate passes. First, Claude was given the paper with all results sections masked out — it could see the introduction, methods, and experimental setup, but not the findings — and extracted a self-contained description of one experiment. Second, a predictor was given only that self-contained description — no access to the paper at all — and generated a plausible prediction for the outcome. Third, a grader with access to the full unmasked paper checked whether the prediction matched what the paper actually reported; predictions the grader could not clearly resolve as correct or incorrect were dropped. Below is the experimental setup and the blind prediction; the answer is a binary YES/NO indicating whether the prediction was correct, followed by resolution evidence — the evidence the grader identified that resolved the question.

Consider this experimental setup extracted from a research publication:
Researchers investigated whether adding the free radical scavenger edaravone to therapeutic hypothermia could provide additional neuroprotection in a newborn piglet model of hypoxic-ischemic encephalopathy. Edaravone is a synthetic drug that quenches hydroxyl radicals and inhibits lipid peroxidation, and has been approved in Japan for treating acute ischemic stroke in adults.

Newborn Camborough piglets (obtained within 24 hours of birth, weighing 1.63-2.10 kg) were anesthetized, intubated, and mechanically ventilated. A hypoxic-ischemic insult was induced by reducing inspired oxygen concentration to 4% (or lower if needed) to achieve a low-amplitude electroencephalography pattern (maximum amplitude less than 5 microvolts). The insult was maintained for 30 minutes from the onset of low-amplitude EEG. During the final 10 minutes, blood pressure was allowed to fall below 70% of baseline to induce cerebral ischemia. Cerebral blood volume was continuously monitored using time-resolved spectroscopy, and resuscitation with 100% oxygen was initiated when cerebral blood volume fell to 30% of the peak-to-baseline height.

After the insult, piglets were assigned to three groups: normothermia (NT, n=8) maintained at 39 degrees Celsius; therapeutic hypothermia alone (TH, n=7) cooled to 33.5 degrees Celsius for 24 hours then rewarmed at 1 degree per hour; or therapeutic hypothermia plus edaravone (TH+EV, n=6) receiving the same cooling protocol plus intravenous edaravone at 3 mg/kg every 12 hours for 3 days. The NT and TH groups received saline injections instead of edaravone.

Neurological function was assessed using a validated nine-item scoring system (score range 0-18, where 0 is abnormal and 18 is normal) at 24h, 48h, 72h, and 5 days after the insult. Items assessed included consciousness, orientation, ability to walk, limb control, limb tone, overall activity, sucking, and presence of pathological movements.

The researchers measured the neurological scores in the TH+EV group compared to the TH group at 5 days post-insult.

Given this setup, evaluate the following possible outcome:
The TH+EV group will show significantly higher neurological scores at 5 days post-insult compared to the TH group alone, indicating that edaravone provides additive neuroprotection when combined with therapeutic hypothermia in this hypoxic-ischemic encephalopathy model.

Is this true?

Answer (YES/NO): NO